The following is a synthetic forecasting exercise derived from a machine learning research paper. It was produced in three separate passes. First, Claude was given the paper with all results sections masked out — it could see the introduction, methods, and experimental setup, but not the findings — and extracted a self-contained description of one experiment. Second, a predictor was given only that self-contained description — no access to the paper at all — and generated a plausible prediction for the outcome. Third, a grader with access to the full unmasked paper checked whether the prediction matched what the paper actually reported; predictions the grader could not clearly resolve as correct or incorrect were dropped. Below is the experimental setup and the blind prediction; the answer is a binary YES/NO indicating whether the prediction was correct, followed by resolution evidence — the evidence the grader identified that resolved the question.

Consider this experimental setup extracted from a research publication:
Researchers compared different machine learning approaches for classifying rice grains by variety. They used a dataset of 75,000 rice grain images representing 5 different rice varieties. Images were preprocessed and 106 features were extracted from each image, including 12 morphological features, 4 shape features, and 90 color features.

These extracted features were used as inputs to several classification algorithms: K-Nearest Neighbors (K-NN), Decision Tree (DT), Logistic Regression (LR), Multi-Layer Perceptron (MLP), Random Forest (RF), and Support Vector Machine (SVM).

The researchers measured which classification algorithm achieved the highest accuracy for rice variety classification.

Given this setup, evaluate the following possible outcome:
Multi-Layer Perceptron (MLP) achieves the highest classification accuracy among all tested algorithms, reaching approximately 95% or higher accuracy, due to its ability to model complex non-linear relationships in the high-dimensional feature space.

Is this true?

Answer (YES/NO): YES